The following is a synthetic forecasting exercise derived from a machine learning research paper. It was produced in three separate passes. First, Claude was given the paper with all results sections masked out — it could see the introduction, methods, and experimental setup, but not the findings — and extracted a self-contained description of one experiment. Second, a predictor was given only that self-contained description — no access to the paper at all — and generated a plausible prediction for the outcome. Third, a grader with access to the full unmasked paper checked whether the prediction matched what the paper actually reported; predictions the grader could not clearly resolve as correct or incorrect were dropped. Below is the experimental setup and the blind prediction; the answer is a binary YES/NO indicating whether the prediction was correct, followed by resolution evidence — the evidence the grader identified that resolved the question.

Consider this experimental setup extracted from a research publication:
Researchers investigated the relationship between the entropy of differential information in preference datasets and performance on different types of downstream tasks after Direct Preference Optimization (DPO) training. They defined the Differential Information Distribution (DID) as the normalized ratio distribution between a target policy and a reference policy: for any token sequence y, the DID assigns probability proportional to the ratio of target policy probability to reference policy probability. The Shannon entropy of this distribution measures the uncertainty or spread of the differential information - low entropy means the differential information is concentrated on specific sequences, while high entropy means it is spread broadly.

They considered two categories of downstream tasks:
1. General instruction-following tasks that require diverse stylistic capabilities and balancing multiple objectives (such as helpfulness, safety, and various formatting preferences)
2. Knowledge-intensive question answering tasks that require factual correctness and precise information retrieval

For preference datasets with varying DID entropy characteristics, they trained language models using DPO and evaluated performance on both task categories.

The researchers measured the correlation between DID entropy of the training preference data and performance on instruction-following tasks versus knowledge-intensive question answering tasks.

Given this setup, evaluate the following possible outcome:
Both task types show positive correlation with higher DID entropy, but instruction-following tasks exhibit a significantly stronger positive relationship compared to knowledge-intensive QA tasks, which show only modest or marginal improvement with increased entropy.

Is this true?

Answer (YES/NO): NO